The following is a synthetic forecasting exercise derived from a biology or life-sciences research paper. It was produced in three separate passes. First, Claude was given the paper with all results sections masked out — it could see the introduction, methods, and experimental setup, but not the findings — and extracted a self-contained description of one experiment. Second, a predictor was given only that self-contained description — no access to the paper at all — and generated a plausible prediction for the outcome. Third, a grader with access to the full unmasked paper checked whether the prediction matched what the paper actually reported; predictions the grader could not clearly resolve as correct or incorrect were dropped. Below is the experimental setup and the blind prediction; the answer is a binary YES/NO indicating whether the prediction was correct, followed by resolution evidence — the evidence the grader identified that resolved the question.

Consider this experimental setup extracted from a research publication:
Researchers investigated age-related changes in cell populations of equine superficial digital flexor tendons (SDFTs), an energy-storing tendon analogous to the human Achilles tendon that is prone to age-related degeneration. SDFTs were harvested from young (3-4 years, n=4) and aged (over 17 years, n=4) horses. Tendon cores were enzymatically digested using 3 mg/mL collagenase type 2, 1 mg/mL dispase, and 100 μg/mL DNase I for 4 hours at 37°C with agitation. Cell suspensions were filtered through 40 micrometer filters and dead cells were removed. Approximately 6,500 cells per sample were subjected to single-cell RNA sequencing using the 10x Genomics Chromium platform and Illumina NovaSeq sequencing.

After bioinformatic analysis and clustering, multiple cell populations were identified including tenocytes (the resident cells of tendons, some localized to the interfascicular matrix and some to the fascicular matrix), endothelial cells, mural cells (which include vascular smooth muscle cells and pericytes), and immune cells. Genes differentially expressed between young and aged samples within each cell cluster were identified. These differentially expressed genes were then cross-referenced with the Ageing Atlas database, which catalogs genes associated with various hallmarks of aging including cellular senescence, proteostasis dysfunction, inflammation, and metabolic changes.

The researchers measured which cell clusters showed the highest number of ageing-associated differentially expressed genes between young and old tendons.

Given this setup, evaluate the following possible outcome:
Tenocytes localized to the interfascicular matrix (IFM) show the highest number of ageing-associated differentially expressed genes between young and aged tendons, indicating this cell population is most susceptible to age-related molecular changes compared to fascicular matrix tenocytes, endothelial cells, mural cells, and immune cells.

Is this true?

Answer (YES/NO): NO